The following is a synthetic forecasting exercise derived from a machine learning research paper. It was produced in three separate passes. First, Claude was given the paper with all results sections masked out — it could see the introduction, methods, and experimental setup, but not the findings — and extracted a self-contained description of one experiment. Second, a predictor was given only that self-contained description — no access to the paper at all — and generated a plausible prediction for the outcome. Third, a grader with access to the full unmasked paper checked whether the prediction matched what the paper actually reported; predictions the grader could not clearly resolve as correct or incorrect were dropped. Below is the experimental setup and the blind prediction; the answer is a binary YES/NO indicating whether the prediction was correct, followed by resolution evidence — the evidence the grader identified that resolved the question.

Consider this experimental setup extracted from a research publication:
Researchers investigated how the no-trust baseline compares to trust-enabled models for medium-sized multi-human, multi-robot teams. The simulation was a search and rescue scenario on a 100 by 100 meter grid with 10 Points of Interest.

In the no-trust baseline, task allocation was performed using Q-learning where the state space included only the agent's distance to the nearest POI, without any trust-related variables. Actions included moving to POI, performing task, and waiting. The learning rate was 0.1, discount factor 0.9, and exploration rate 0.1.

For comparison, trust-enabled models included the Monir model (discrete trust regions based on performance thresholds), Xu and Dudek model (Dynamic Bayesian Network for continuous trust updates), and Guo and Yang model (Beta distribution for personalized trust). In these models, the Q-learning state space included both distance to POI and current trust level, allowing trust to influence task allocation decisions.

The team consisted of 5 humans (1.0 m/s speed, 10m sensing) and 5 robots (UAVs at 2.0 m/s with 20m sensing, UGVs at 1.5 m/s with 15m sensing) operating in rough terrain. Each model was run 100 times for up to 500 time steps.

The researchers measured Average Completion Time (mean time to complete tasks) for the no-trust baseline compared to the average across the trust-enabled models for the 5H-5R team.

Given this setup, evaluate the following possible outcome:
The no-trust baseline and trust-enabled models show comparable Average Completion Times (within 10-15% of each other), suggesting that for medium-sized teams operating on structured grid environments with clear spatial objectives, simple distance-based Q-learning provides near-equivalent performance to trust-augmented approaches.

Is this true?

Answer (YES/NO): YES